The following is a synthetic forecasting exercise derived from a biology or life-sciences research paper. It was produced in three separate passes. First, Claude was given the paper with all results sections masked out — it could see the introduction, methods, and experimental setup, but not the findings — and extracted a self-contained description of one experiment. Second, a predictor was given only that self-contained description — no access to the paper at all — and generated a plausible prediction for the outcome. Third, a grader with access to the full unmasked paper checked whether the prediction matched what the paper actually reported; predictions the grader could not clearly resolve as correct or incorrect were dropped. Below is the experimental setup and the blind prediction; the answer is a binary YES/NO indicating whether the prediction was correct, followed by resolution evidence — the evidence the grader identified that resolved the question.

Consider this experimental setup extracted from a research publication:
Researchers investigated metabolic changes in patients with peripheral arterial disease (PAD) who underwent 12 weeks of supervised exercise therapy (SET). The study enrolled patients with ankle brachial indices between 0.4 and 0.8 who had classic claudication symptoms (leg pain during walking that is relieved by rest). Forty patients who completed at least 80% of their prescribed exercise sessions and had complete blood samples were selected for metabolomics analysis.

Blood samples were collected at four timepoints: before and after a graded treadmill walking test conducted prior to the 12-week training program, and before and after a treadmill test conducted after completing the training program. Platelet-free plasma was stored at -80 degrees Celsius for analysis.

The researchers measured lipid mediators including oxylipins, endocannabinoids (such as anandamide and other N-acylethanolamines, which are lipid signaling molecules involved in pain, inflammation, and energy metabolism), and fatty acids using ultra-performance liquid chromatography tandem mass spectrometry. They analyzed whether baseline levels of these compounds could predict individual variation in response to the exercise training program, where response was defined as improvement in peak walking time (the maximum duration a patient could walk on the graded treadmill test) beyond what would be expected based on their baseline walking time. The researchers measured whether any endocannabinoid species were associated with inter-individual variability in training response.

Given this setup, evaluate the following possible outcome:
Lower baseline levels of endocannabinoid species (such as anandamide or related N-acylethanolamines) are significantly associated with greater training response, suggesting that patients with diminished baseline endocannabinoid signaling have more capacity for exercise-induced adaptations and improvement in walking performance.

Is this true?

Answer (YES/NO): NO